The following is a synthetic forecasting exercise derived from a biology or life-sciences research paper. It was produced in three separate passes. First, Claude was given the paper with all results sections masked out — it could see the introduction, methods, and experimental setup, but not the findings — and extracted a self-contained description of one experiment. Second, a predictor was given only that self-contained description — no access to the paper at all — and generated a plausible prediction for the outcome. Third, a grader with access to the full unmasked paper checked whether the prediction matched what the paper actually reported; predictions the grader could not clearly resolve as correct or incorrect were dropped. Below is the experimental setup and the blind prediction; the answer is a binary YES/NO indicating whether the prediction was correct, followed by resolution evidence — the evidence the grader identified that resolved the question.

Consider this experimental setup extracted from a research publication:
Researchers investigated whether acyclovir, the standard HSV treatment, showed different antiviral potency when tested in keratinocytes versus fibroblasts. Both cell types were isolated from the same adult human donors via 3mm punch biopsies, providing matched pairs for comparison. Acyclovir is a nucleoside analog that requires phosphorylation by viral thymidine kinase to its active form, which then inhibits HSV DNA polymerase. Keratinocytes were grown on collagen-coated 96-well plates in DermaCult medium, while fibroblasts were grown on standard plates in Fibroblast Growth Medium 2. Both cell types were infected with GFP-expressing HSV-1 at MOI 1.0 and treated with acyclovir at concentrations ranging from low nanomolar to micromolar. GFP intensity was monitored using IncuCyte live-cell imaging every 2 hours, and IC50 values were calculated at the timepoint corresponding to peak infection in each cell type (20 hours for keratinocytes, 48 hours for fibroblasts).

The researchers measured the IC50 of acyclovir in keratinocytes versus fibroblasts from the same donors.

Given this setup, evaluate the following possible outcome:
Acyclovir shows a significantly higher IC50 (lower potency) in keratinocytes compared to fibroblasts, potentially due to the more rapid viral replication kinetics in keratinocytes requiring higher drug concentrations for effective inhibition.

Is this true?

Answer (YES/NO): YES